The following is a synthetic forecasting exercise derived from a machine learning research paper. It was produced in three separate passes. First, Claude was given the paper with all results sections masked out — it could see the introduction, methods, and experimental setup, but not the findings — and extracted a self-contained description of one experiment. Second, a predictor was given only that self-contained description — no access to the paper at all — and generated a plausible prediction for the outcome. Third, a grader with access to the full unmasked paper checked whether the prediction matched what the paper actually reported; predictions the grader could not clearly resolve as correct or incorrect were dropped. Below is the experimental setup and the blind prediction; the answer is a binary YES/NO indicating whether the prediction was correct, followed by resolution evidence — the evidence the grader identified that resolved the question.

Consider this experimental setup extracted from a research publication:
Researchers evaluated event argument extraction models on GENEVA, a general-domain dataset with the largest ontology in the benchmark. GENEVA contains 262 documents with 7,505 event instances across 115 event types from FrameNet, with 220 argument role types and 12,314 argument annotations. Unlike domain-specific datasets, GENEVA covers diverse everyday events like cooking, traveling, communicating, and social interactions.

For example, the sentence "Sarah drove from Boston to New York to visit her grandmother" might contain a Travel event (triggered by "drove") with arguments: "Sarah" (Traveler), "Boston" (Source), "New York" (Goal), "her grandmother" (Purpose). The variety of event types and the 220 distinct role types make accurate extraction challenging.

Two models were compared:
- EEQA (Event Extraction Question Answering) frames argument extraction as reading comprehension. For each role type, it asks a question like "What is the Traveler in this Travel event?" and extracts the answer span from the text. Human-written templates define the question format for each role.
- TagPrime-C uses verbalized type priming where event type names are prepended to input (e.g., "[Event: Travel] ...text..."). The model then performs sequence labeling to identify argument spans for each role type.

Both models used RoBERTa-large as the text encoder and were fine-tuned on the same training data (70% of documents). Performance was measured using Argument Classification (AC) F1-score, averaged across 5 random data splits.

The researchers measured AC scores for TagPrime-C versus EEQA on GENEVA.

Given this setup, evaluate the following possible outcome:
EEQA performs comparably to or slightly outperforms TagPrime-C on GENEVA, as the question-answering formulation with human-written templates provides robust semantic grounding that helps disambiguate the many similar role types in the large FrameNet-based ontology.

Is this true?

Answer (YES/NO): NO